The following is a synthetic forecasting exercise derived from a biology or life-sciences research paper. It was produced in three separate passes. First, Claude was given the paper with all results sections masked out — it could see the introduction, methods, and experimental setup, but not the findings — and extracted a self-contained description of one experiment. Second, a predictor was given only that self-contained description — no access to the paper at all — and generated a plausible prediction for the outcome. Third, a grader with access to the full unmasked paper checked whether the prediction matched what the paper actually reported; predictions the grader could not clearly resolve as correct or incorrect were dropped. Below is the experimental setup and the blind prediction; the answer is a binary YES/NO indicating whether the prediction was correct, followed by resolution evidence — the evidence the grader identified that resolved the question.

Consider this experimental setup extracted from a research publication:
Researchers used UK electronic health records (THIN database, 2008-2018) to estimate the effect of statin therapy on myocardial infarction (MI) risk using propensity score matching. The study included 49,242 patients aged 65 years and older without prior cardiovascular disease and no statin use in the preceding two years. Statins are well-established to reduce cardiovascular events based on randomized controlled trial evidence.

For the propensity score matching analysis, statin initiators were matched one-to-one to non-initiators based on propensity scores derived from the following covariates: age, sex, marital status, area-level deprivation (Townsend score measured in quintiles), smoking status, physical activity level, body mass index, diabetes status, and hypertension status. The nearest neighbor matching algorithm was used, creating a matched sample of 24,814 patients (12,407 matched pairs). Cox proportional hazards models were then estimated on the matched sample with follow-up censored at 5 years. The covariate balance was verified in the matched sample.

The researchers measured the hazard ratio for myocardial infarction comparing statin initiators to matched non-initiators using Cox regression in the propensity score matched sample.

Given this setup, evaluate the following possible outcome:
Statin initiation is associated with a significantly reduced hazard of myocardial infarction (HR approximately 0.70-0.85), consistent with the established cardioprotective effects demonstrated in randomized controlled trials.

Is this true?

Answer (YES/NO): NO